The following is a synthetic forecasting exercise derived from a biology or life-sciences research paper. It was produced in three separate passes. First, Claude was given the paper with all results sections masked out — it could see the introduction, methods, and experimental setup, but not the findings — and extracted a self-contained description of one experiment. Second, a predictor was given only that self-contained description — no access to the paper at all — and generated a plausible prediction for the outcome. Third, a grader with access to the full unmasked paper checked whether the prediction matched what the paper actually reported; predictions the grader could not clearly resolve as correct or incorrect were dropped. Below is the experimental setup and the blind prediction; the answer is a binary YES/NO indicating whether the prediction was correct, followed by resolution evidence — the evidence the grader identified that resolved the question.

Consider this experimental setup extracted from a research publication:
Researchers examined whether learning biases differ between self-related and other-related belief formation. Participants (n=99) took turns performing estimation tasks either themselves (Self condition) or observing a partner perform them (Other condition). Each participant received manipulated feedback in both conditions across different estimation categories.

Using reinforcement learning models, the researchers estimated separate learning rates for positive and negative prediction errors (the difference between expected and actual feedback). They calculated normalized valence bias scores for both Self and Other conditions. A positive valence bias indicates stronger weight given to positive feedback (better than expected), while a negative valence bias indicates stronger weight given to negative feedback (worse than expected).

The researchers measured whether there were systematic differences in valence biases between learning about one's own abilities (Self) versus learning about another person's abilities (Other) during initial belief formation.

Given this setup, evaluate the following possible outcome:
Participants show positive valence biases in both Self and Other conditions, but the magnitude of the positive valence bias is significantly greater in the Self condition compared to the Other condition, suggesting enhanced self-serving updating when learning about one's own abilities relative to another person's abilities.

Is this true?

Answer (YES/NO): NO